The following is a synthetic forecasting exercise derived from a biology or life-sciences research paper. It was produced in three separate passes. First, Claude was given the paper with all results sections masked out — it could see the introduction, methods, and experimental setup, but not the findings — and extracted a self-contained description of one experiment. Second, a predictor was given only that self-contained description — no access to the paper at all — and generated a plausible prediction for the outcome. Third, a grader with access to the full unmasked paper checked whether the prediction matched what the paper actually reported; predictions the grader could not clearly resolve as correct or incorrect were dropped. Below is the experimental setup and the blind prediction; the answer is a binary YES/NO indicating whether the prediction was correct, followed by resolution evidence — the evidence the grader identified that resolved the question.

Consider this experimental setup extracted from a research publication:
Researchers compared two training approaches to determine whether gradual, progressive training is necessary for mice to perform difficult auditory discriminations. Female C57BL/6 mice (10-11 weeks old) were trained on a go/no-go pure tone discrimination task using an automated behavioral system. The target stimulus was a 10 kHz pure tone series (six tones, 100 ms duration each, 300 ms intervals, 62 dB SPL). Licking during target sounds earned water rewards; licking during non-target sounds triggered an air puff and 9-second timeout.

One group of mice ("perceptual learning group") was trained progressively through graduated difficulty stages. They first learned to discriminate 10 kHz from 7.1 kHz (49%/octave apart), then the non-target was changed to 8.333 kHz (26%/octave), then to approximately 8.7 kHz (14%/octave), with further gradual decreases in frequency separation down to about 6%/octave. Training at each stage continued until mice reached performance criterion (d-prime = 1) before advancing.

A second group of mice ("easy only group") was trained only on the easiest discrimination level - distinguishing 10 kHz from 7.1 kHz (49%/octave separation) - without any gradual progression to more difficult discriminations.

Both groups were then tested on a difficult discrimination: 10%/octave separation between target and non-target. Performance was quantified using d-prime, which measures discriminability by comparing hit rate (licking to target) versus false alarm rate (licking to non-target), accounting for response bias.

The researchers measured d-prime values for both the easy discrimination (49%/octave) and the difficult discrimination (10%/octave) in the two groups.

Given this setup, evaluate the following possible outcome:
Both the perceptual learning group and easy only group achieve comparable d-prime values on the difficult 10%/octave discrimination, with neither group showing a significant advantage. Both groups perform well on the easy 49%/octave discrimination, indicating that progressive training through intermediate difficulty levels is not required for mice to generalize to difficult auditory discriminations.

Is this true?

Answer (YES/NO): NO